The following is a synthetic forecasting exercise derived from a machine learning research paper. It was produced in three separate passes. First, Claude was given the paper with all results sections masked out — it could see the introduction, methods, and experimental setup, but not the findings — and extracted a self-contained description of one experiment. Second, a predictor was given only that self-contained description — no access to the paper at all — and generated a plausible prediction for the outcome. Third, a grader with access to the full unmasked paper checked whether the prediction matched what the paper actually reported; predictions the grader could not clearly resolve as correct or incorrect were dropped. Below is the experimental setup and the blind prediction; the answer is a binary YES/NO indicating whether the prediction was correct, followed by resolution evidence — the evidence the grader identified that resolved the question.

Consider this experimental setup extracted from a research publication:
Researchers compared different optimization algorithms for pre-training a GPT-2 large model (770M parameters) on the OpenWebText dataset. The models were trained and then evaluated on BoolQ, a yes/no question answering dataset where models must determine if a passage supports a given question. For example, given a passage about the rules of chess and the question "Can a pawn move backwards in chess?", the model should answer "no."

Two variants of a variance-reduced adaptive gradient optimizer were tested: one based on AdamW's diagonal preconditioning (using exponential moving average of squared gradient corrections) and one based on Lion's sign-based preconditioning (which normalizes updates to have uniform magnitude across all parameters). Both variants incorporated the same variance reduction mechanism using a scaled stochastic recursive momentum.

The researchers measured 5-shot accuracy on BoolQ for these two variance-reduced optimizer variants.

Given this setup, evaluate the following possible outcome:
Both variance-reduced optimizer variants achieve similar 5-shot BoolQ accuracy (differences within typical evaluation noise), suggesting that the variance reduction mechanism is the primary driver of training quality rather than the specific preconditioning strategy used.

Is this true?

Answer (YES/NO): NO